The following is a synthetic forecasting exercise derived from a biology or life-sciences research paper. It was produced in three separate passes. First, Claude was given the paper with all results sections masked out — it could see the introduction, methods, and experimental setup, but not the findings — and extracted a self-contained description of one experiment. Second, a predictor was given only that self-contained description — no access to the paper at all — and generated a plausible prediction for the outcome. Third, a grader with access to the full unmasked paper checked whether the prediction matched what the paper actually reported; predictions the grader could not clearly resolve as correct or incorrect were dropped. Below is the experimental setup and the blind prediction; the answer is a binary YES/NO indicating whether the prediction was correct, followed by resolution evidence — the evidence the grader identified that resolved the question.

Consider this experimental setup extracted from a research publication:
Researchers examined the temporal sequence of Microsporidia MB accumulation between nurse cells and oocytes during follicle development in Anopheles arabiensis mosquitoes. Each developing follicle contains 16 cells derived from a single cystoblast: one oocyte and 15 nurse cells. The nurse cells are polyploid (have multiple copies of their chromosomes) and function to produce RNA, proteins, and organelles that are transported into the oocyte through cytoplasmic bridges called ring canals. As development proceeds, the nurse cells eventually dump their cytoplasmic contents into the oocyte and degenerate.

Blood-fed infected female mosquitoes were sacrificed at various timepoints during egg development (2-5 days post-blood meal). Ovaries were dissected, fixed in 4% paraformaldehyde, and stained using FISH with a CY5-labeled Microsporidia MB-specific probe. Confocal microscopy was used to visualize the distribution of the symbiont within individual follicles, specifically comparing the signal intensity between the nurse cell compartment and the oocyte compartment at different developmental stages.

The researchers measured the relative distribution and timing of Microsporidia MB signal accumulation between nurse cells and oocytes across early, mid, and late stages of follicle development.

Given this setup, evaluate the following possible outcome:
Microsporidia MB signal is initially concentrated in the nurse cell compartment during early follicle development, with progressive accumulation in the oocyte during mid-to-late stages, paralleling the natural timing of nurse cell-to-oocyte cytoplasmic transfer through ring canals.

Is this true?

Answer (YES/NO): NO